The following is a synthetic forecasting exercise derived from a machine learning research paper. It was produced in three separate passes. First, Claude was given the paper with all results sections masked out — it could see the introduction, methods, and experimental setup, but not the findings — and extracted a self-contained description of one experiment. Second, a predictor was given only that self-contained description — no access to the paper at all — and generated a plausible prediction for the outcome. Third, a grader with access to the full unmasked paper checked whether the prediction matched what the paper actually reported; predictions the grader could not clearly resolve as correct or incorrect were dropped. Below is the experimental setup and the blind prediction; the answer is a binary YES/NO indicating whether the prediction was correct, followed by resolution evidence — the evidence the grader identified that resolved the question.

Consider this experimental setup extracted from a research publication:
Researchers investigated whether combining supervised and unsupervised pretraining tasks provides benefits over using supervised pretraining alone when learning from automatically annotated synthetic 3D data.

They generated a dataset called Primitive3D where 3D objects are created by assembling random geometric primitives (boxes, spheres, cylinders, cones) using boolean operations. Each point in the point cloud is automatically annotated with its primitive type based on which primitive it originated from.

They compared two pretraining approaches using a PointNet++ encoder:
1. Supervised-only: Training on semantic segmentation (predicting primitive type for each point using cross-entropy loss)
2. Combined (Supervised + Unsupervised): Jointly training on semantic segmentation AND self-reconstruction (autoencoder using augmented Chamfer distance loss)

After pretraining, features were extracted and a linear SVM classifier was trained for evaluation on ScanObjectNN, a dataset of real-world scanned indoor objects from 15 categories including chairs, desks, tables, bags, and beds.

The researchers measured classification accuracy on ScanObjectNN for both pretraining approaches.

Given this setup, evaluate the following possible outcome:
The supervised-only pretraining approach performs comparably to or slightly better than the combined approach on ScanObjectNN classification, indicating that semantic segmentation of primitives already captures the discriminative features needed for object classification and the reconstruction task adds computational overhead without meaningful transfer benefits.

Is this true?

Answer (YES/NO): NO